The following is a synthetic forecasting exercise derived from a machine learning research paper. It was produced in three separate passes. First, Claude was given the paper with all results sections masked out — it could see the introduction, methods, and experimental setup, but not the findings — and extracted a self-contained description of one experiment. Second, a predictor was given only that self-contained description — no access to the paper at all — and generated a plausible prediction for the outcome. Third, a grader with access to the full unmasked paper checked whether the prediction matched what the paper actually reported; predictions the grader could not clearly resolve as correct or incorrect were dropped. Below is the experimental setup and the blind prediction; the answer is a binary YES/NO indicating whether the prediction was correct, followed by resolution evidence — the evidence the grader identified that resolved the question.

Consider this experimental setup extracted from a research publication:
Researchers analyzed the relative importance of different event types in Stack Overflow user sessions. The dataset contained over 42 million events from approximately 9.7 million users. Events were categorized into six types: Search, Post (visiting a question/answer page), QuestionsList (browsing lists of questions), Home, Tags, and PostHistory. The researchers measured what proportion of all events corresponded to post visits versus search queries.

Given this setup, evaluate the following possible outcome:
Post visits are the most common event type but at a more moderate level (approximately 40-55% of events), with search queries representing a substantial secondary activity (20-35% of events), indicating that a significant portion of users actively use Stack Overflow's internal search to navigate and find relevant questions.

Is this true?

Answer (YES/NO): YES